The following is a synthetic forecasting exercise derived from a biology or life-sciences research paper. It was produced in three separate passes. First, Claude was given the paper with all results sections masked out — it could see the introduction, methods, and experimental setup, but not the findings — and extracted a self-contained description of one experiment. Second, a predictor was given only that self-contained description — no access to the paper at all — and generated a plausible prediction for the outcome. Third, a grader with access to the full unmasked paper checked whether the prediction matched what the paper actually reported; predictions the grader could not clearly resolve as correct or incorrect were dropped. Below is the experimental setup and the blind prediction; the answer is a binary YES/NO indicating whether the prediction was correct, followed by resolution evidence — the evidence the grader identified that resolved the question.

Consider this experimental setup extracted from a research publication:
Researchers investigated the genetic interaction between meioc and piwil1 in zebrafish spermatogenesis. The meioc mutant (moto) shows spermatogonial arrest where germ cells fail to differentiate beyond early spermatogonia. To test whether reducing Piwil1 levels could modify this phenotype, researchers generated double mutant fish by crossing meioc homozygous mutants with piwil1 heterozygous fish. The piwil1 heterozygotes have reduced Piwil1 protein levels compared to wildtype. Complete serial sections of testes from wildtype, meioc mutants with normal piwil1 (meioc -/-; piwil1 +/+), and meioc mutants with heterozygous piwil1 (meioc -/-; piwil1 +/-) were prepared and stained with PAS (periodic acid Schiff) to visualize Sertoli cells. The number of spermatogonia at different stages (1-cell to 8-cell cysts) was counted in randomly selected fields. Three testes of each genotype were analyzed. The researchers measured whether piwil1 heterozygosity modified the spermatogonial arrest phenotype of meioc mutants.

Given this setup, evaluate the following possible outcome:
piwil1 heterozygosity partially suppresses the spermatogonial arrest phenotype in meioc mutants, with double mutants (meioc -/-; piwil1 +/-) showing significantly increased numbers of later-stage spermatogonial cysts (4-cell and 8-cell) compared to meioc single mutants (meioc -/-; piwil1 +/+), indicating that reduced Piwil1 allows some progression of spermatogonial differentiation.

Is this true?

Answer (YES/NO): YES